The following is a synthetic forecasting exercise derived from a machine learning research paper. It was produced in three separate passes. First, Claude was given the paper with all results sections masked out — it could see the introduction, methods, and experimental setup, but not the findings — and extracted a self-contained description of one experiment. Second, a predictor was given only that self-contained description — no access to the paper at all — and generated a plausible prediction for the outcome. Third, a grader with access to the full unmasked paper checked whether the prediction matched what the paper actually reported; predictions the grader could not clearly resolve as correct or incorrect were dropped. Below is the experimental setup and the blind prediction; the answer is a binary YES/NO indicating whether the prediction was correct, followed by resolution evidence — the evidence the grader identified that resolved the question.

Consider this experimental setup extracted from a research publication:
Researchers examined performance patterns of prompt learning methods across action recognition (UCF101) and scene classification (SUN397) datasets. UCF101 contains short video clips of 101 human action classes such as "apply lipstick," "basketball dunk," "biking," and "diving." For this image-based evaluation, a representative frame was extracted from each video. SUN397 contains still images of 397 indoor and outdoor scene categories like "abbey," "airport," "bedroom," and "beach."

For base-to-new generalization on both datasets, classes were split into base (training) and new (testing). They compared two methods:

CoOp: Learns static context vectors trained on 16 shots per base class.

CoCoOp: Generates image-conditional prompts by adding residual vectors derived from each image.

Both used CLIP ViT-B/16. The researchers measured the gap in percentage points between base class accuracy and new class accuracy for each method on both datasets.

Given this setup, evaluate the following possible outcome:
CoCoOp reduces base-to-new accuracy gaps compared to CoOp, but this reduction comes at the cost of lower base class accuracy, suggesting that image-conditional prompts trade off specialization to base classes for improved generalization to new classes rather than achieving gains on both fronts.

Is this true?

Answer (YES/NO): YES